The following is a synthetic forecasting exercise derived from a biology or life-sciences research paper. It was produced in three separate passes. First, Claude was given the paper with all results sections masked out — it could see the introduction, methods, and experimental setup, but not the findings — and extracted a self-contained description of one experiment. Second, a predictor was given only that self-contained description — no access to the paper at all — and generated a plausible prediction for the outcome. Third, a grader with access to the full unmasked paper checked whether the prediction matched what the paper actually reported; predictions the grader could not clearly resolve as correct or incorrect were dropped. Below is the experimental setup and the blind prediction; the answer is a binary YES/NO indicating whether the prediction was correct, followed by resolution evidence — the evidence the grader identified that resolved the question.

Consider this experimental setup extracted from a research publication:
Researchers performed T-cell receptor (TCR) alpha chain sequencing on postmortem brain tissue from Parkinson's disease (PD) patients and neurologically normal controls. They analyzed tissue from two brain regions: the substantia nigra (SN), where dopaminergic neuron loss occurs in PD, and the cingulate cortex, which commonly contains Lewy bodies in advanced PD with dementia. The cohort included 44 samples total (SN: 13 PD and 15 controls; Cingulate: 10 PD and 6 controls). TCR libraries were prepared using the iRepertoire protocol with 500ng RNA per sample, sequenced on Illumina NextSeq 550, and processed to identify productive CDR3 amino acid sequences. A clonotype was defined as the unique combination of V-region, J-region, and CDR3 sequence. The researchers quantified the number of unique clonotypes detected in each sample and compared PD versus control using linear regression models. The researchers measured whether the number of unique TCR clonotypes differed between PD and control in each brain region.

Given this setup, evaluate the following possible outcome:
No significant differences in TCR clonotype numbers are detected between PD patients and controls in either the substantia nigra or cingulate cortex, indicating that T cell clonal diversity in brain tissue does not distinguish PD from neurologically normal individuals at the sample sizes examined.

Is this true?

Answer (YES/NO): NO